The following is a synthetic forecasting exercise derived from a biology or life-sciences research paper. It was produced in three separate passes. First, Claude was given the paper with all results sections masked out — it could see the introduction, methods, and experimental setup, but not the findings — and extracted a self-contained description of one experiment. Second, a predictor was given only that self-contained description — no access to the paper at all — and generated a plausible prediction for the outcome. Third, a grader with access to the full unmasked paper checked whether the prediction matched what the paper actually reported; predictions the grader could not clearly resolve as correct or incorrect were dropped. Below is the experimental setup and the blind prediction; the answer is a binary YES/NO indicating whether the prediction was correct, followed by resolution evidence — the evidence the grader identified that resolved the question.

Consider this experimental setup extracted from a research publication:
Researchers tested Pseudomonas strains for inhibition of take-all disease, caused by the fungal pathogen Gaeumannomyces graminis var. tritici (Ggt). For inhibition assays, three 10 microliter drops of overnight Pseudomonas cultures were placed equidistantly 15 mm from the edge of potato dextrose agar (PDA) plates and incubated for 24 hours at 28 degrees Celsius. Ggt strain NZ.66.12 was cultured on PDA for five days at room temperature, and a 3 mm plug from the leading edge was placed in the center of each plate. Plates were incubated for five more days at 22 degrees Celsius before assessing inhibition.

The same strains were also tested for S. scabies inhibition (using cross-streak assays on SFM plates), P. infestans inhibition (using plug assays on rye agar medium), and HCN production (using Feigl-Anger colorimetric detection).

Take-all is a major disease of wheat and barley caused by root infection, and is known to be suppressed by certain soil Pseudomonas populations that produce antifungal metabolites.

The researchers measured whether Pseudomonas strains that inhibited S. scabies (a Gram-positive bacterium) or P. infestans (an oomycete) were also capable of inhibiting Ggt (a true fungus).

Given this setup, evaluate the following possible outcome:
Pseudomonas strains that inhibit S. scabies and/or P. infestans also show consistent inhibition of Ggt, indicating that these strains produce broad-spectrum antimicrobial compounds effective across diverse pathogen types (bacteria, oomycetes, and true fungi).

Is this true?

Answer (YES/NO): YES